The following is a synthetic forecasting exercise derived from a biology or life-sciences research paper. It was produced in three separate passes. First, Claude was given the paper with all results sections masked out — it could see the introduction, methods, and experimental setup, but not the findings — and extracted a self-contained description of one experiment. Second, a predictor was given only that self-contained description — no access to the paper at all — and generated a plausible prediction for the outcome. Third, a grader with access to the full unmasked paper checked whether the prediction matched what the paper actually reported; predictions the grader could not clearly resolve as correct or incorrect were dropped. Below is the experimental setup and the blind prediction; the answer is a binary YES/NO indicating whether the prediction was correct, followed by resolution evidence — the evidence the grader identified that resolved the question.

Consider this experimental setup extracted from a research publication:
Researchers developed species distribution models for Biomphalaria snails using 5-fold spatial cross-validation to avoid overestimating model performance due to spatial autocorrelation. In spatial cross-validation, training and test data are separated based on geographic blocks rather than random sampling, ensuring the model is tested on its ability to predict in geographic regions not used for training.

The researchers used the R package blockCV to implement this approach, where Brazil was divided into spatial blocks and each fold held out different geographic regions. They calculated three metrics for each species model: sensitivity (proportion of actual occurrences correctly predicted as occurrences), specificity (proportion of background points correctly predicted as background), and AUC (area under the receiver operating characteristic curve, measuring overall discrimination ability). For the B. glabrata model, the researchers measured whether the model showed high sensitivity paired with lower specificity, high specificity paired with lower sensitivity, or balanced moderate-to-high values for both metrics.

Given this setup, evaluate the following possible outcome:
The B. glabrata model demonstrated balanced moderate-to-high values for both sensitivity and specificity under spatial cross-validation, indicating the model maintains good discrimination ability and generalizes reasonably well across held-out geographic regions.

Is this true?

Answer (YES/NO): NO